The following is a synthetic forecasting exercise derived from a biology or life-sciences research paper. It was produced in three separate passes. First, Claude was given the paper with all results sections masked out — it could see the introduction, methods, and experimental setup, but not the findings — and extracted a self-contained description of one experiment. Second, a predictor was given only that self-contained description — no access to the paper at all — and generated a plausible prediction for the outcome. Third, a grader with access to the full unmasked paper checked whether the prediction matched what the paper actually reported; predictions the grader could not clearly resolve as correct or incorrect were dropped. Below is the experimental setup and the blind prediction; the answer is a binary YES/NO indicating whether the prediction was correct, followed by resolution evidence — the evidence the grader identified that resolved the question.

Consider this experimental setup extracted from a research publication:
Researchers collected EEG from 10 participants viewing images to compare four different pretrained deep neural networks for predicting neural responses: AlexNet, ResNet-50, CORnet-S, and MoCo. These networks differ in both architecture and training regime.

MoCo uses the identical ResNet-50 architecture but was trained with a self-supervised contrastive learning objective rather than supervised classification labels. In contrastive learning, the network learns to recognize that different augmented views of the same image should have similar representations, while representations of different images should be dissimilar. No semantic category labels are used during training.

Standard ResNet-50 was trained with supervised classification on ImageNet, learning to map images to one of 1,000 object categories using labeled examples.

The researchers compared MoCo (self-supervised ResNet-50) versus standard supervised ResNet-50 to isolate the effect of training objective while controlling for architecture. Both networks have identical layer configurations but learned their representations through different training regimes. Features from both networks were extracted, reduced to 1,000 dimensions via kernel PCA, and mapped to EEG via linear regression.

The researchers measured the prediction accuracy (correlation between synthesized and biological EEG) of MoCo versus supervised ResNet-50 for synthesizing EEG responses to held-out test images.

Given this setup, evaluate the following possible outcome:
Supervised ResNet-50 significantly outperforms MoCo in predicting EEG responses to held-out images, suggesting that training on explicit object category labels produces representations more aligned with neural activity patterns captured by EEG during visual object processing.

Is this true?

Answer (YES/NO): NO